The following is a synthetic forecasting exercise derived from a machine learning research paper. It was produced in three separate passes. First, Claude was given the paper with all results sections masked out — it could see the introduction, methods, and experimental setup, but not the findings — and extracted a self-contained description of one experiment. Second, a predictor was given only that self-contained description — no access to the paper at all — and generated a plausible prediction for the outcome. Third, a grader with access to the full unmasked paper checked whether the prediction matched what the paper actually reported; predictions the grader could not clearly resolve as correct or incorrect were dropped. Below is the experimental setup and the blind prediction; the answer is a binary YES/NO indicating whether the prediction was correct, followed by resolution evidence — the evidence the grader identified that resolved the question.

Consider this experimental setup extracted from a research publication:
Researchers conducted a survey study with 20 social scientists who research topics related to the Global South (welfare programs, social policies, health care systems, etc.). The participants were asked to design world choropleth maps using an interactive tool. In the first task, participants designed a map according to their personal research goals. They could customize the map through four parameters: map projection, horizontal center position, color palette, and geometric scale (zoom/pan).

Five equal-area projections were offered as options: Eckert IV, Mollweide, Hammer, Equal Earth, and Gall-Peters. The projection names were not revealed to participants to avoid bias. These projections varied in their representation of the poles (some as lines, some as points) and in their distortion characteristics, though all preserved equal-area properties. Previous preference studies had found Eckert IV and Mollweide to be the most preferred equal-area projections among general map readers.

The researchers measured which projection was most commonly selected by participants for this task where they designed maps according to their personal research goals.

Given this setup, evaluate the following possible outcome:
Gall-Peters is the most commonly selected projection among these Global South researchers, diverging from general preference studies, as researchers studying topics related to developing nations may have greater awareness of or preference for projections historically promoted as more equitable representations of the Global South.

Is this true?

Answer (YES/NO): NO